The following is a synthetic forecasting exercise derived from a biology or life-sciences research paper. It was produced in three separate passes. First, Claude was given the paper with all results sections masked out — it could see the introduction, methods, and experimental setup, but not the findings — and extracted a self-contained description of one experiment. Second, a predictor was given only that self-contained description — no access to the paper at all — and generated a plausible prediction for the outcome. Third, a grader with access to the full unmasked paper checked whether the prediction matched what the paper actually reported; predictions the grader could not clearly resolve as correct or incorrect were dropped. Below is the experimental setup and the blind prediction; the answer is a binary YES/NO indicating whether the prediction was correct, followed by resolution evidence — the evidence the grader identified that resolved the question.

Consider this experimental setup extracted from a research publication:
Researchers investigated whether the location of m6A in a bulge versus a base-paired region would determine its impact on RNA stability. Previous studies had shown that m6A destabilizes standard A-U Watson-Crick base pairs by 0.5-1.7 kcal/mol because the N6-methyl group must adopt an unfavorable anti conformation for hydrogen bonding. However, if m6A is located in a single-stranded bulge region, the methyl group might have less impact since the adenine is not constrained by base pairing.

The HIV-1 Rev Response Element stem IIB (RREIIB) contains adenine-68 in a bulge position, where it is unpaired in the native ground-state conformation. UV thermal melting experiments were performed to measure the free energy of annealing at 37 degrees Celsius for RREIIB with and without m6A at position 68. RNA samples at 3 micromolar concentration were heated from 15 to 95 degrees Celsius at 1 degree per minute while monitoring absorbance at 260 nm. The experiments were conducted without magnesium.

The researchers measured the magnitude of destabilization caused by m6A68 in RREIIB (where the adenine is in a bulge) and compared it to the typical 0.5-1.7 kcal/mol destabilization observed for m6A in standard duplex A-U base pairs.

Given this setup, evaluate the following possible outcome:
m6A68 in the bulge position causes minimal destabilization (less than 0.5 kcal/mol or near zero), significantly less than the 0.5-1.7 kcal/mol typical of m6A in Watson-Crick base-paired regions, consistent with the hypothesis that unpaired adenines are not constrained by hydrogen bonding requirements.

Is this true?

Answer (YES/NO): YES